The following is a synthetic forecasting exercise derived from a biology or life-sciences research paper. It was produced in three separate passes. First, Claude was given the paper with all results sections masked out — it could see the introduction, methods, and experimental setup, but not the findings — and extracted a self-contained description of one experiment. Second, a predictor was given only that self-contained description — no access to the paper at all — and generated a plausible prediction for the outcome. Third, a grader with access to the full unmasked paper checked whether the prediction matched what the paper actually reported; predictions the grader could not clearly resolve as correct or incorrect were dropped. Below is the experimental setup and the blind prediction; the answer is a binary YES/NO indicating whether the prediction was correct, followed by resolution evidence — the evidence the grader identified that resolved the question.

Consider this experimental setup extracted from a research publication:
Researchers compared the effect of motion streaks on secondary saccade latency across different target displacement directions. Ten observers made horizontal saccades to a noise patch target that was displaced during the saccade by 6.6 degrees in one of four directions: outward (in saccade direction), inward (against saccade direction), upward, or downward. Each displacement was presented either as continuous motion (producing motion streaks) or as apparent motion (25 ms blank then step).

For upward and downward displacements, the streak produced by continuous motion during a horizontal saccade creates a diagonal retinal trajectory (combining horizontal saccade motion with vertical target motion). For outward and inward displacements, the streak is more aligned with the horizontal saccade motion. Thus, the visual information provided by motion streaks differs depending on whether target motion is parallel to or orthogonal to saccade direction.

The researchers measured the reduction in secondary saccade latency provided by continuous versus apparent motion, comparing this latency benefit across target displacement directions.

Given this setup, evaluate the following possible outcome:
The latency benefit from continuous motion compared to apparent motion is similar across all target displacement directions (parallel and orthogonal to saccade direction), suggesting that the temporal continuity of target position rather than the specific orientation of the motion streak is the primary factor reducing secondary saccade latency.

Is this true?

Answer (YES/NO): NO